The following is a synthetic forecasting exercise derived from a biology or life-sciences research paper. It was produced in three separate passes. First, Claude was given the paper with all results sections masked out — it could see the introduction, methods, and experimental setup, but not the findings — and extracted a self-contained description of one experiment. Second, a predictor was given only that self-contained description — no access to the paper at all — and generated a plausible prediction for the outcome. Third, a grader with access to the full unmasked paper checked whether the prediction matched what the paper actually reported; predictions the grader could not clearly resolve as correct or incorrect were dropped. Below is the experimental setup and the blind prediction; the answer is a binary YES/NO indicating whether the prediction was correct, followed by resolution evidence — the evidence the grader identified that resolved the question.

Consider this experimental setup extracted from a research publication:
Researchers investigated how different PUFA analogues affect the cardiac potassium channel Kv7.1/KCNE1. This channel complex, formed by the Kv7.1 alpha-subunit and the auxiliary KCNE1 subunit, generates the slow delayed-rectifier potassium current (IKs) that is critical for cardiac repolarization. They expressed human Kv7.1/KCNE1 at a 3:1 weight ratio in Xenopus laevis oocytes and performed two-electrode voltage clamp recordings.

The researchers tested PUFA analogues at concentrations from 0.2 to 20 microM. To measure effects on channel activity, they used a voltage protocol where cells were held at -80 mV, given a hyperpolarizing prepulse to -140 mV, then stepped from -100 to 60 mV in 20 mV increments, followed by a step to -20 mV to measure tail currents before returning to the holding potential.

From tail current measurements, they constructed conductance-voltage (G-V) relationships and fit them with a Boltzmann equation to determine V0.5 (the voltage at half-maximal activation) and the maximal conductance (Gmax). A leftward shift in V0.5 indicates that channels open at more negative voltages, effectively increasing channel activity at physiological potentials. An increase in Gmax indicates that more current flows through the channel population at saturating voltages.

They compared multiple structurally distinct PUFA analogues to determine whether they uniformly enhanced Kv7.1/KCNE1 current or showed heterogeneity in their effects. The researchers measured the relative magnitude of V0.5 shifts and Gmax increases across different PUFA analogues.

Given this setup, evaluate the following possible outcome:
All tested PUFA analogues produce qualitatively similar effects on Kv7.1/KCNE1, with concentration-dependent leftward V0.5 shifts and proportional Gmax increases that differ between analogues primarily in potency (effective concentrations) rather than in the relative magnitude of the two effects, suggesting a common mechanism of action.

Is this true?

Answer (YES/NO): NO